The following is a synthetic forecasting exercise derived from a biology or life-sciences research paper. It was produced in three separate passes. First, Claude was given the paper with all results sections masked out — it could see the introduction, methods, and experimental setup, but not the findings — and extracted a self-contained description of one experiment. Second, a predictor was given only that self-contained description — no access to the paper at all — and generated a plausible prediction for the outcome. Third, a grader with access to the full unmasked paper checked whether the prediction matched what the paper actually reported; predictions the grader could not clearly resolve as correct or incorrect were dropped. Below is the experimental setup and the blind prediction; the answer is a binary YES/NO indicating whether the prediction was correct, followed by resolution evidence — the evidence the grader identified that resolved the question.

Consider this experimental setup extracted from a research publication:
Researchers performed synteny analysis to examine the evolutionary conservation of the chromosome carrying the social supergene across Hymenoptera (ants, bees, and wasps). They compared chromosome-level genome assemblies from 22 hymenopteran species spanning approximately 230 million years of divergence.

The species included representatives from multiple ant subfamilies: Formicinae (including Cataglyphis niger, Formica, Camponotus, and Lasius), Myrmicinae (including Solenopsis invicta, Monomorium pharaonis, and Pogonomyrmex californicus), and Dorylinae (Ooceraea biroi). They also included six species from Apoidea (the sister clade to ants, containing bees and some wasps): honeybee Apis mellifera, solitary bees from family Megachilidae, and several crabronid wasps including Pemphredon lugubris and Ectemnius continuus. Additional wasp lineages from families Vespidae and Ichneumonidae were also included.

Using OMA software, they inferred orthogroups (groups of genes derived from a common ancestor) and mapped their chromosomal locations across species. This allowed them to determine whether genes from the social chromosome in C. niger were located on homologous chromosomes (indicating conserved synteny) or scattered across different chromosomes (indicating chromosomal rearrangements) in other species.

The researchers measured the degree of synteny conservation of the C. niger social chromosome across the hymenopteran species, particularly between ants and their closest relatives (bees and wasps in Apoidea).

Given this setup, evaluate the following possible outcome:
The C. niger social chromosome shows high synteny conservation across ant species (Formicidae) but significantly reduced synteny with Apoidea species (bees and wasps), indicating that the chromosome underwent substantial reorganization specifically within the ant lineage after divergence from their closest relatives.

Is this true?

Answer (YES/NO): NO